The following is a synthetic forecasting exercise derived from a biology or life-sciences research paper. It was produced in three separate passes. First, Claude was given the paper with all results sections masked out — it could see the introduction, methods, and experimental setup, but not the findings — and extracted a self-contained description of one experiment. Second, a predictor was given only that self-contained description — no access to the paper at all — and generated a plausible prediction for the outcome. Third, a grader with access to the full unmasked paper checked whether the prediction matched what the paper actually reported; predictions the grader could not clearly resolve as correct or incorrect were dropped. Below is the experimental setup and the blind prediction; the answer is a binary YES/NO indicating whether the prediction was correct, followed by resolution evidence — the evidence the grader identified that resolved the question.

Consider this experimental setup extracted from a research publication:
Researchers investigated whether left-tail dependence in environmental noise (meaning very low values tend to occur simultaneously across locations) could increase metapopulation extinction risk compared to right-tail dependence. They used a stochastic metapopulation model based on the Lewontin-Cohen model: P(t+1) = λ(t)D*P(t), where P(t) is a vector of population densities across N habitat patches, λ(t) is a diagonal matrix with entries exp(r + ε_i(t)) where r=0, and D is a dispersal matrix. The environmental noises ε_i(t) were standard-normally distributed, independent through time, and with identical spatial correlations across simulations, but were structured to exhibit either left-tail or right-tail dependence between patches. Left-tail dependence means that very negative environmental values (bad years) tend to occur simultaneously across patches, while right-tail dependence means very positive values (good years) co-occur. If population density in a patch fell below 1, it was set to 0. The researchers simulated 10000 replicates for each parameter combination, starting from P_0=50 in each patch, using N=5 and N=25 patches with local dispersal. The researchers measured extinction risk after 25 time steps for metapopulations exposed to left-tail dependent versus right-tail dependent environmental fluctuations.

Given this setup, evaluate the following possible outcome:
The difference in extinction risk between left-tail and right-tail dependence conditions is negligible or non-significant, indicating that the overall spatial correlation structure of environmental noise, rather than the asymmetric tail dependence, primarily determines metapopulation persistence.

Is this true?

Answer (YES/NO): NO